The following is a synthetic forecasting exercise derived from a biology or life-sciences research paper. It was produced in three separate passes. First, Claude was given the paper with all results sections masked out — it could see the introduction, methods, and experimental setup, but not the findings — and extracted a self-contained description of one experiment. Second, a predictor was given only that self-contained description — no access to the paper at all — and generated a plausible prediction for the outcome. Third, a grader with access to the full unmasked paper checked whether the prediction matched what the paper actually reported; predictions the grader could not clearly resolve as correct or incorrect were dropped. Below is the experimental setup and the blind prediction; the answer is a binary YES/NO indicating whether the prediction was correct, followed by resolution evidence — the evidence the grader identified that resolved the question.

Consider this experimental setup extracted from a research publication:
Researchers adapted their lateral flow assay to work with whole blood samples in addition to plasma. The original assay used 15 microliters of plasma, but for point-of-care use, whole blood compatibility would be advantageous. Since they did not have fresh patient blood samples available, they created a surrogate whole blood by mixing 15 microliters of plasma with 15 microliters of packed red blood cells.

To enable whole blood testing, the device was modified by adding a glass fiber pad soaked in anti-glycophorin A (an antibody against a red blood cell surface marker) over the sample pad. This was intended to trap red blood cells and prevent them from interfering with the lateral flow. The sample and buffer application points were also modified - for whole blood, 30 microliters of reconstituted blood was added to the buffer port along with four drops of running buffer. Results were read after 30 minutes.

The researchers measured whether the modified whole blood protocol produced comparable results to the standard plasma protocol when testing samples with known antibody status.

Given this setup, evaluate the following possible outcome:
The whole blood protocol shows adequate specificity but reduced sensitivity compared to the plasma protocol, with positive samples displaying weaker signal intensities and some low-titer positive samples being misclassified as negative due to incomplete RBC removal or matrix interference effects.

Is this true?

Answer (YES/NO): NO